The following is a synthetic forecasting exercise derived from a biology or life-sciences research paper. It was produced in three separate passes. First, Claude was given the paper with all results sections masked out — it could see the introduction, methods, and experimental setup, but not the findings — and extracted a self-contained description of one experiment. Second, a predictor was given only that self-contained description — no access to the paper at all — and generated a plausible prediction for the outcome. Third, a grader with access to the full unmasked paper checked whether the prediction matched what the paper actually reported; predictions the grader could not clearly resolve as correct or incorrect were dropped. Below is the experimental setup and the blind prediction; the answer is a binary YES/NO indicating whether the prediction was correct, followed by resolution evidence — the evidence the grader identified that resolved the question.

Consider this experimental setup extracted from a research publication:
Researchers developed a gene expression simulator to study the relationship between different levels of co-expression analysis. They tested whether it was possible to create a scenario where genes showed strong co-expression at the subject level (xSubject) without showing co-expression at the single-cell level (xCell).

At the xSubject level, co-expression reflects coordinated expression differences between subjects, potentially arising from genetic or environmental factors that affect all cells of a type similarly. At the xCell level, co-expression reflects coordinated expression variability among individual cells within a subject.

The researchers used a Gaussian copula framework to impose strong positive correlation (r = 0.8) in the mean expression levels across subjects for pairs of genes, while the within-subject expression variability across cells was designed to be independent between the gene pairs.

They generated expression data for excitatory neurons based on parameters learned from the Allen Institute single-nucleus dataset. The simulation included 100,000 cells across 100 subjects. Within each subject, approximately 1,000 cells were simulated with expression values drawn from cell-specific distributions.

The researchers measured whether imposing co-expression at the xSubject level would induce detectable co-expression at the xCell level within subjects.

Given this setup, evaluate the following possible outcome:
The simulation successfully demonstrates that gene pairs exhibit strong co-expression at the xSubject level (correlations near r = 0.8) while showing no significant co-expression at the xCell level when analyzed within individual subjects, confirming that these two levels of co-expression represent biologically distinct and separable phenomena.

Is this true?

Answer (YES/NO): YES